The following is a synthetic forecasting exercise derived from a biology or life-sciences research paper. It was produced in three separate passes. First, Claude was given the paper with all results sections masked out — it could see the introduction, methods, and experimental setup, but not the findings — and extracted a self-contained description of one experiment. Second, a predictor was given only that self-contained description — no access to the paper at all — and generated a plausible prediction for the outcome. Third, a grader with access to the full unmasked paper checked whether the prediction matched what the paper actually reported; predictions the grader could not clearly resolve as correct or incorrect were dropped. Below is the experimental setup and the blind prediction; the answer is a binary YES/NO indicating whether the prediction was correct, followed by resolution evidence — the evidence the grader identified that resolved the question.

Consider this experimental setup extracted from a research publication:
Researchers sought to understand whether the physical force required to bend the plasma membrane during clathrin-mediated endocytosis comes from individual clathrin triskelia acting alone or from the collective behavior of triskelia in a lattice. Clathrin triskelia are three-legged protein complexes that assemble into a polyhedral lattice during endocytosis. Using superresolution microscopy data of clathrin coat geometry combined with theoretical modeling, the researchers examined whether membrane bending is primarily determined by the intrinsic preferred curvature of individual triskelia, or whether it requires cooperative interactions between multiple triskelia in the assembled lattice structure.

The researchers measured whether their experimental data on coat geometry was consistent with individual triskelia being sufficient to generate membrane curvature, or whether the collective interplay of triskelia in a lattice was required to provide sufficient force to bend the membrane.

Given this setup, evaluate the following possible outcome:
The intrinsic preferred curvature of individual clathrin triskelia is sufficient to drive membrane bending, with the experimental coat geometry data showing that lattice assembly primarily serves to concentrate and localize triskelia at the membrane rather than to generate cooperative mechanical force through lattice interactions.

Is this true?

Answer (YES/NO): NO